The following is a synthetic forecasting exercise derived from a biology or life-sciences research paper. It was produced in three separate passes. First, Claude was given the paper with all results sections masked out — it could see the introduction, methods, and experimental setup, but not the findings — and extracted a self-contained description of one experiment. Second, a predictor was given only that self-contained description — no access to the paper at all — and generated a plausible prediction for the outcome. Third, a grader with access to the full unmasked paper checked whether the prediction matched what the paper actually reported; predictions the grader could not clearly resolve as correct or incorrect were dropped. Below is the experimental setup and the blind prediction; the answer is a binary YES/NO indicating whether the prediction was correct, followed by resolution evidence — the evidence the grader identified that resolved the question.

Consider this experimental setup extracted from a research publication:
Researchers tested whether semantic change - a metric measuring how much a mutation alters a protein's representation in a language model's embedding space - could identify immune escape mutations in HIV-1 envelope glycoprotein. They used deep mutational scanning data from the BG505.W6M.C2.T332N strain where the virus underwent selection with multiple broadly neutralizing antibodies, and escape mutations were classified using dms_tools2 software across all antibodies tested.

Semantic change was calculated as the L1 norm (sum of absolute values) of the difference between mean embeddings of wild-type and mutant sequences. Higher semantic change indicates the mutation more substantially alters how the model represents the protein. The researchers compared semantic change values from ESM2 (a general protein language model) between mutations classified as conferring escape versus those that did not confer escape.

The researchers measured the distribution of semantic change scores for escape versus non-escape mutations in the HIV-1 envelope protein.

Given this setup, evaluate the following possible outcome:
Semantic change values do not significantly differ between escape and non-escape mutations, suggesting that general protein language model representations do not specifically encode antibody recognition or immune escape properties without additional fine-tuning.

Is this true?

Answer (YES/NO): YES